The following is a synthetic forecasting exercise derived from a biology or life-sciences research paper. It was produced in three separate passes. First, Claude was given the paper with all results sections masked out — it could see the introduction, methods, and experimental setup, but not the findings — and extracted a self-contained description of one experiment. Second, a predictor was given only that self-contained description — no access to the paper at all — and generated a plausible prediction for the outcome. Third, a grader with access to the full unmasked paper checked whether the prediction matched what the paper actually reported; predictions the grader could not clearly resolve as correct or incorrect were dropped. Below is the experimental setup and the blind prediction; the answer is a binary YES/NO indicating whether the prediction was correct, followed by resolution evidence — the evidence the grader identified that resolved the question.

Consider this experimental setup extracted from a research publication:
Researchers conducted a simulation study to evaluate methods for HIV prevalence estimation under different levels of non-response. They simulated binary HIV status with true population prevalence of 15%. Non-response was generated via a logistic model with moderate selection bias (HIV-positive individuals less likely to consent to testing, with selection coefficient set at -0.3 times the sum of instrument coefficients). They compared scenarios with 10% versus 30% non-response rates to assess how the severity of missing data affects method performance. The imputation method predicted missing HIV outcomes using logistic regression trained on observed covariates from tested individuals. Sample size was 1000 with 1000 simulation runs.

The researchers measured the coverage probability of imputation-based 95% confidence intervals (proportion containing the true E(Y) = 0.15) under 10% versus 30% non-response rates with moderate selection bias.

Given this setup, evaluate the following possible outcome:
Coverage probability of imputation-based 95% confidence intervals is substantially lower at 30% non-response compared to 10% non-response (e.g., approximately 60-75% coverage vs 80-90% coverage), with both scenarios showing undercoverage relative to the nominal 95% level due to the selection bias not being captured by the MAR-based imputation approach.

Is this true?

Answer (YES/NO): NO